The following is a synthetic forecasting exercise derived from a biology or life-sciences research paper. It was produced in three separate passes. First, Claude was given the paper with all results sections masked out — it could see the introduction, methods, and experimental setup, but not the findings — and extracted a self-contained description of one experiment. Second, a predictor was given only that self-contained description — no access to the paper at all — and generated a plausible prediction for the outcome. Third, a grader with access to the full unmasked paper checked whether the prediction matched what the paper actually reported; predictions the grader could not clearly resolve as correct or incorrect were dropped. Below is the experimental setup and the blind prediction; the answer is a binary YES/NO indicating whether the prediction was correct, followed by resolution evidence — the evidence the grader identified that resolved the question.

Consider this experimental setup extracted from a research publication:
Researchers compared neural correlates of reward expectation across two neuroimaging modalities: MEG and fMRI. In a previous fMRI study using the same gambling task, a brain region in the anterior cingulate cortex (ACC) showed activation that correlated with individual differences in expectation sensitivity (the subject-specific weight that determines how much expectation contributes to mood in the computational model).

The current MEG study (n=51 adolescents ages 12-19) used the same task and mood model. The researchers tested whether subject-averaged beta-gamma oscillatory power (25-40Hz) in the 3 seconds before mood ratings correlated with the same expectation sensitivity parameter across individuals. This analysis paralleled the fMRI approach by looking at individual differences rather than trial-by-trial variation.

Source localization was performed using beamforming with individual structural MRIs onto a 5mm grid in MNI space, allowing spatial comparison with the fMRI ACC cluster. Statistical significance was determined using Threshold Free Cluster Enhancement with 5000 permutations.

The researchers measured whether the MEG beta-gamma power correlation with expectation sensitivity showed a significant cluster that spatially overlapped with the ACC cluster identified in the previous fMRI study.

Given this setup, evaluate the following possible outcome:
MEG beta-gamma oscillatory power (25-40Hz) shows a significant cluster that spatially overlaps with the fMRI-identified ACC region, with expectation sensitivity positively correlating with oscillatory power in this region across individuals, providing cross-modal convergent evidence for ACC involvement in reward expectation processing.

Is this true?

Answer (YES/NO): YES